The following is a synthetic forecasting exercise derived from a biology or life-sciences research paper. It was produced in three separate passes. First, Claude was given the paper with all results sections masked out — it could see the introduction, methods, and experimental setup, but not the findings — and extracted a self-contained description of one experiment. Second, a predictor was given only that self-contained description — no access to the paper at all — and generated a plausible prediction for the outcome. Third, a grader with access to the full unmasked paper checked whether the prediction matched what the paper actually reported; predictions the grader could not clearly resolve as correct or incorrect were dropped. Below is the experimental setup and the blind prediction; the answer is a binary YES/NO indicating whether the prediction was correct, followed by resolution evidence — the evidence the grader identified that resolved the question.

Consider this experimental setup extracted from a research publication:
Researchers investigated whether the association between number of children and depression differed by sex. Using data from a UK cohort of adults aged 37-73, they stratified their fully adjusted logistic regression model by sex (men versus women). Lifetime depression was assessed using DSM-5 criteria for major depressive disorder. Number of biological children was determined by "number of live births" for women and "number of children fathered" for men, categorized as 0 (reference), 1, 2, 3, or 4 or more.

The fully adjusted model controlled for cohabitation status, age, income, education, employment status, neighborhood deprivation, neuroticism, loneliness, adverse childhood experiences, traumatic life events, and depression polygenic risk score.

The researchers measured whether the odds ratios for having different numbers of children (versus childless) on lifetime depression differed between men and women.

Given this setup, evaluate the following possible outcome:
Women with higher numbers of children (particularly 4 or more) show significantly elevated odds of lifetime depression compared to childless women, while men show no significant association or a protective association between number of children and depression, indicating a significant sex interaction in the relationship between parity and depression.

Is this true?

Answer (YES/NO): NO